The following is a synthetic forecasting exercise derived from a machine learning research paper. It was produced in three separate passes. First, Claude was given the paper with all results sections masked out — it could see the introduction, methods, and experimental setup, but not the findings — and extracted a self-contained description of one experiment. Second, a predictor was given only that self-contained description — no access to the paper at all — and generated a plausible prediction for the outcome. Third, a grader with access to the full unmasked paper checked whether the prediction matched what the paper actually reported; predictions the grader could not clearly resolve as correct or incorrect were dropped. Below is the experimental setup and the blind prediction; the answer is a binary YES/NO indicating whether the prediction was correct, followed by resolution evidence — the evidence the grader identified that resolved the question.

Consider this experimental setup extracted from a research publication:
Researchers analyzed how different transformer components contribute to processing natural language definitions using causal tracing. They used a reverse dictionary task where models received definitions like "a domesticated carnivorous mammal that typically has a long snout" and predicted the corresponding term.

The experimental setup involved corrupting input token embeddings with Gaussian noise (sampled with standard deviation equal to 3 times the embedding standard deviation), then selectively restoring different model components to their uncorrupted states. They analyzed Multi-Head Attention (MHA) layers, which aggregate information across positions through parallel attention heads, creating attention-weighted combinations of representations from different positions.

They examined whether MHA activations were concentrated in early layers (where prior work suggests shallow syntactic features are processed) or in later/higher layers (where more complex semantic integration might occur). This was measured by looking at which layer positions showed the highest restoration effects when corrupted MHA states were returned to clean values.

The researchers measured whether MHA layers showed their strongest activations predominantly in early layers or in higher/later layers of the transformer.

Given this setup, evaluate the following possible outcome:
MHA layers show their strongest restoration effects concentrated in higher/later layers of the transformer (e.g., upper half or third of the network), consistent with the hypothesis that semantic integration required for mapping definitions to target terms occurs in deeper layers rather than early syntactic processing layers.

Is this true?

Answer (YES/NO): YES